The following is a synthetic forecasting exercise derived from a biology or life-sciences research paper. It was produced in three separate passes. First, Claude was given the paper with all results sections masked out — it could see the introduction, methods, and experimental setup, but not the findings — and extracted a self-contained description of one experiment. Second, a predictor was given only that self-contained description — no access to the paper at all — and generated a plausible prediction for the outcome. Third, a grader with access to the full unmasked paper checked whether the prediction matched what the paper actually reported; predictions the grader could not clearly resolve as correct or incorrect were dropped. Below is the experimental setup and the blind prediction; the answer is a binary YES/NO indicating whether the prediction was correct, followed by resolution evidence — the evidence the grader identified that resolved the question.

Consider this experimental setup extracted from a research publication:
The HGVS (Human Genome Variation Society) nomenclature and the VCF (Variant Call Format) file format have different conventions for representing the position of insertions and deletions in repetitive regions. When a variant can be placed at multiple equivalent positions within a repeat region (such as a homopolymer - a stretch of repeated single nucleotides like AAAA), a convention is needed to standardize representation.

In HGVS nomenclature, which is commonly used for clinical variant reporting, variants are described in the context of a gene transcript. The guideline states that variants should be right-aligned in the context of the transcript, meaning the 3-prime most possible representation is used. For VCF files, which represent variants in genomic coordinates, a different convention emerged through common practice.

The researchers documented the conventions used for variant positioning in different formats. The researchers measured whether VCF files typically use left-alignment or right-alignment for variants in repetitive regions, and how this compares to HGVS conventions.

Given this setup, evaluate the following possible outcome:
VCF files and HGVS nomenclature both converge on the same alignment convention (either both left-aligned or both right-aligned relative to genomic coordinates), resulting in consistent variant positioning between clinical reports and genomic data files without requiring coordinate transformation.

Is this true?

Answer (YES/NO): NO